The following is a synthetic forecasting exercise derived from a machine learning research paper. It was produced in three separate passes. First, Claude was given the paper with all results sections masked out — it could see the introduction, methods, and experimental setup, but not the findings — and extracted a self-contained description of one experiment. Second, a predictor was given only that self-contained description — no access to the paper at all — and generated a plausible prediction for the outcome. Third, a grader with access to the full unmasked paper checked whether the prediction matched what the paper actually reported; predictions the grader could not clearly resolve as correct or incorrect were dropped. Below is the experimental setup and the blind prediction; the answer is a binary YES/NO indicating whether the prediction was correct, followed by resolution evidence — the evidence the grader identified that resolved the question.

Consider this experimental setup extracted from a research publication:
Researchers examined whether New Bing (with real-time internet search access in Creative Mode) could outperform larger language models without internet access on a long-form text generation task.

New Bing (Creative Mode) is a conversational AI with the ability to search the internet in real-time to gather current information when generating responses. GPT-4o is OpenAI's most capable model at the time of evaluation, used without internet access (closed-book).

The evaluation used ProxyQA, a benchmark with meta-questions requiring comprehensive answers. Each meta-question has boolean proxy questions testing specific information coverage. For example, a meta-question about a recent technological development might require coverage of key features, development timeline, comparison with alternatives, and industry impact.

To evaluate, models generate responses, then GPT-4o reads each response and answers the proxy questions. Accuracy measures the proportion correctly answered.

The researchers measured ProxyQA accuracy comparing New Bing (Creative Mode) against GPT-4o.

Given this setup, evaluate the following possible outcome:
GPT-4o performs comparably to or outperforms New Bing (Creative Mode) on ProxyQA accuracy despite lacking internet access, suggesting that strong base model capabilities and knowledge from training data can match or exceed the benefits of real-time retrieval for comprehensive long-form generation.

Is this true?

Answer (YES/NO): YES